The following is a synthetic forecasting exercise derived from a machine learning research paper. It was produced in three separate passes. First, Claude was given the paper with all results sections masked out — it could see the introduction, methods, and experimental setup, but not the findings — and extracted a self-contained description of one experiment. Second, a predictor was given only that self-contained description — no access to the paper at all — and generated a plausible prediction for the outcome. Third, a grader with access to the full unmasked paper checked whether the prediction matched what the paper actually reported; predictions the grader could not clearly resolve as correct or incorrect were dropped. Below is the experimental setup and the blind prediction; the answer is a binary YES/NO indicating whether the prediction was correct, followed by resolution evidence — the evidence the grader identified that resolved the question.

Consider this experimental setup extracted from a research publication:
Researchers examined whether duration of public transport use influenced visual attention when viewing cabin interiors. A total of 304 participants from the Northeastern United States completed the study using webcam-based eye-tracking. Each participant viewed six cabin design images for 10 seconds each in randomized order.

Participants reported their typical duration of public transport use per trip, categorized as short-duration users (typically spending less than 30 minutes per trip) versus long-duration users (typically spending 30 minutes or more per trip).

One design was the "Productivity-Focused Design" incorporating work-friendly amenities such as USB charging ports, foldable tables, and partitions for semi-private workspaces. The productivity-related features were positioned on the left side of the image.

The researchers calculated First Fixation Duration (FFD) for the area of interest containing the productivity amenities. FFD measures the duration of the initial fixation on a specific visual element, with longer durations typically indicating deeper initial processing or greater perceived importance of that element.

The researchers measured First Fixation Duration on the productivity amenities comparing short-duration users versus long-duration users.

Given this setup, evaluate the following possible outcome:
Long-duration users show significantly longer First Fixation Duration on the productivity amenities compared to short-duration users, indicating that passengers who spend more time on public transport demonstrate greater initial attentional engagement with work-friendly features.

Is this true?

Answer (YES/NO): NO